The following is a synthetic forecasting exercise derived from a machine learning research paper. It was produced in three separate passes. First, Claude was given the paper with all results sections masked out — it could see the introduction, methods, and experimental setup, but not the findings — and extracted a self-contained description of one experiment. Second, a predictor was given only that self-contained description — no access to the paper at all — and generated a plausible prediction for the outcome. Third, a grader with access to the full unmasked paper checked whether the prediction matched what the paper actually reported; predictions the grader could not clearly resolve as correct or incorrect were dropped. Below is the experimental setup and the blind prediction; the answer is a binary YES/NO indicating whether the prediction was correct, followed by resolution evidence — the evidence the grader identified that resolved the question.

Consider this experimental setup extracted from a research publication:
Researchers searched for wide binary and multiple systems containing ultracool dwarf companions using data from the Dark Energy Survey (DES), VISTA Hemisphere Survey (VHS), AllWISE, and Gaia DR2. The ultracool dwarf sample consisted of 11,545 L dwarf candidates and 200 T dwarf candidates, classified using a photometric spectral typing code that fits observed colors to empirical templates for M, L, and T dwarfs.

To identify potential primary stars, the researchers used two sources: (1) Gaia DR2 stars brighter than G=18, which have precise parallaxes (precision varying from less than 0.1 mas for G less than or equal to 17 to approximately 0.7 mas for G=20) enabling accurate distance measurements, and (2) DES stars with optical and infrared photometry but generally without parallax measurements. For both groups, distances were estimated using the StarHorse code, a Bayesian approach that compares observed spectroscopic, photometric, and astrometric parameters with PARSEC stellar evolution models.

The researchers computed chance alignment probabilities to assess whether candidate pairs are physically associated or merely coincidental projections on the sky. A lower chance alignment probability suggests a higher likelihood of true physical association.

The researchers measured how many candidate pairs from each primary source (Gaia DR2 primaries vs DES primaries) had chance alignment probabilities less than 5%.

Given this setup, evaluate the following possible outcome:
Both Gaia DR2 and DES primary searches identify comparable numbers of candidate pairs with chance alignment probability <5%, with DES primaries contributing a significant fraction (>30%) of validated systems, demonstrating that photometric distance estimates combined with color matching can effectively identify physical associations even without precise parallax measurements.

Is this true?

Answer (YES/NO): NO